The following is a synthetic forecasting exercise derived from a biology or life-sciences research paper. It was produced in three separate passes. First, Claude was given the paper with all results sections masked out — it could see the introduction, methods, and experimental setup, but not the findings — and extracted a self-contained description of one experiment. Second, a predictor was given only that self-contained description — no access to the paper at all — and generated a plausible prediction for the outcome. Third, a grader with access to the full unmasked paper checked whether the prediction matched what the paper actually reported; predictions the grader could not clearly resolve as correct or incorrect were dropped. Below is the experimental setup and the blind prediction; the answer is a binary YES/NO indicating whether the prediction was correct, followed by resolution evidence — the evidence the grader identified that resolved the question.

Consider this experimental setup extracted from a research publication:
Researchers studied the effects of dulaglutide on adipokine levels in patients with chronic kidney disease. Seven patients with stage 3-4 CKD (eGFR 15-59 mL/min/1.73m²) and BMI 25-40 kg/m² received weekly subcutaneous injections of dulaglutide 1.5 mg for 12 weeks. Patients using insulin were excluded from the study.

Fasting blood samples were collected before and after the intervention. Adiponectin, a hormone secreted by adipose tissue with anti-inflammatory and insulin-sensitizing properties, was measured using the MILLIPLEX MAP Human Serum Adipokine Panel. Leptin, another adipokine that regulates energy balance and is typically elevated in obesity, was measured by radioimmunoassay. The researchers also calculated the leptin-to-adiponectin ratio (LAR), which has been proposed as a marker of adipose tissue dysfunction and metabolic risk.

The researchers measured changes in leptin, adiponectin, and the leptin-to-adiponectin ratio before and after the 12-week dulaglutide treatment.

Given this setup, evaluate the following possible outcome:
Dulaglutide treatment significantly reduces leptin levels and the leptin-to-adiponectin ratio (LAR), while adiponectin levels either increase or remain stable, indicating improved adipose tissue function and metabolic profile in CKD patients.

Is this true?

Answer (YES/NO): NO